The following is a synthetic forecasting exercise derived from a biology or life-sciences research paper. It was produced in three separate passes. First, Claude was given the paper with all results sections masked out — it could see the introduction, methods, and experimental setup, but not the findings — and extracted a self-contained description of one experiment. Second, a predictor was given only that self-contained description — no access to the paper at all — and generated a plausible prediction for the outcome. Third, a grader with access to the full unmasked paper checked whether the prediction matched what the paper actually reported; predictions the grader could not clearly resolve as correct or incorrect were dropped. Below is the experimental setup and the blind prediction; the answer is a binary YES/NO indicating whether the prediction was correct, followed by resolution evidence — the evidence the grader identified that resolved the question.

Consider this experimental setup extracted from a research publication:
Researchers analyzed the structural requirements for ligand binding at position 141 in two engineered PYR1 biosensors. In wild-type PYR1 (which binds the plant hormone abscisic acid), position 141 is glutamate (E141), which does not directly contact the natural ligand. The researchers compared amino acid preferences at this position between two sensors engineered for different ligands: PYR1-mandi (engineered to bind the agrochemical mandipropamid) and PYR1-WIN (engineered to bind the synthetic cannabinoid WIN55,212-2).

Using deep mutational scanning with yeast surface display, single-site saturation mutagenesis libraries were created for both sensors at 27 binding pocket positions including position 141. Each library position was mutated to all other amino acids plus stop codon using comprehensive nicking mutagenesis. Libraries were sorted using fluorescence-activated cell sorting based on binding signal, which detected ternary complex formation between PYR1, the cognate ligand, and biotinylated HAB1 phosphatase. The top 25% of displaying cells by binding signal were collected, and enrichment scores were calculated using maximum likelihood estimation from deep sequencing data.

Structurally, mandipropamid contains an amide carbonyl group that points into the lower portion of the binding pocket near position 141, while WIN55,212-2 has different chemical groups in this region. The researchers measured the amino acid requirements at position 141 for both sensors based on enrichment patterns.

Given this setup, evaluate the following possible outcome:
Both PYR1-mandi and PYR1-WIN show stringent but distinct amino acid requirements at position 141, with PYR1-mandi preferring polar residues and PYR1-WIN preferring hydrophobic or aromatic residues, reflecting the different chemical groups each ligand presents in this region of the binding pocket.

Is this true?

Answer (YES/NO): NO